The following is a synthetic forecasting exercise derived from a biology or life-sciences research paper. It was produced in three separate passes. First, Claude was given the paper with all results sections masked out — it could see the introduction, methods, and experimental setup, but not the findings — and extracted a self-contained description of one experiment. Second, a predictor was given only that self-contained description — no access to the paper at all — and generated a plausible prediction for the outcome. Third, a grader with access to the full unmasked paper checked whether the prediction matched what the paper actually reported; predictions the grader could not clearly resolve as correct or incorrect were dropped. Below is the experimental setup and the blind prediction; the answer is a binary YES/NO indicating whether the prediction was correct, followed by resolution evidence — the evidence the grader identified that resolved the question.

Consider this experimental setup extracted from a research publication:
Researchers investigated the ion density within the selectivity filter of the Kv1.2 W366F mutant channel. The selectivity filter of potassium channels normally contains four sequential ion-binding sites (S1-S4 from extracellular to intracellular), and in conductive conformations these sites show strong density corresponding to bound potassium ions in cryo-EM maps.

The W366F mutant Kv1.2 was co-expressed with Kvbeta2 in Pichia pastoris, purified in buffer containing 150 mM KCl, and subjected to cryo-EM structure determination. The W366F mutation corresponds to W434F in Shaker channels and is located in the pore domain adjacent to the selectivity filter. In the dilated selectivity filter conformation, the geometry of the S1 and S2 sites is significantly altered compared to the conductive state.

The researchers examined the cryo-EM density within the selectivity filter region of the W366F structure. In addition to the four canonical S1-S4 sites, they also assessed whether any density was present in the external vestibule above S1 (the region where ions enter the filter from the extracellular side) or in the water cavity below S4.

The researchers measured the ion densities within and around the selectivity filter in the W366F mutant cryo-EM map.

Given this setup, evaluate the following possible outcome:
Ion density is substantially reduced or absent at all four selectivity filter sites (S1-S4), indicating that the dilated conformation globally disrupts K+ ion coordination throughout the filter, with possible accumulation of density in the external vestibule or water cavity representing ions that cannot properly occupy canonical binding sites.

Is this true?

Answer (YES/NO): NO